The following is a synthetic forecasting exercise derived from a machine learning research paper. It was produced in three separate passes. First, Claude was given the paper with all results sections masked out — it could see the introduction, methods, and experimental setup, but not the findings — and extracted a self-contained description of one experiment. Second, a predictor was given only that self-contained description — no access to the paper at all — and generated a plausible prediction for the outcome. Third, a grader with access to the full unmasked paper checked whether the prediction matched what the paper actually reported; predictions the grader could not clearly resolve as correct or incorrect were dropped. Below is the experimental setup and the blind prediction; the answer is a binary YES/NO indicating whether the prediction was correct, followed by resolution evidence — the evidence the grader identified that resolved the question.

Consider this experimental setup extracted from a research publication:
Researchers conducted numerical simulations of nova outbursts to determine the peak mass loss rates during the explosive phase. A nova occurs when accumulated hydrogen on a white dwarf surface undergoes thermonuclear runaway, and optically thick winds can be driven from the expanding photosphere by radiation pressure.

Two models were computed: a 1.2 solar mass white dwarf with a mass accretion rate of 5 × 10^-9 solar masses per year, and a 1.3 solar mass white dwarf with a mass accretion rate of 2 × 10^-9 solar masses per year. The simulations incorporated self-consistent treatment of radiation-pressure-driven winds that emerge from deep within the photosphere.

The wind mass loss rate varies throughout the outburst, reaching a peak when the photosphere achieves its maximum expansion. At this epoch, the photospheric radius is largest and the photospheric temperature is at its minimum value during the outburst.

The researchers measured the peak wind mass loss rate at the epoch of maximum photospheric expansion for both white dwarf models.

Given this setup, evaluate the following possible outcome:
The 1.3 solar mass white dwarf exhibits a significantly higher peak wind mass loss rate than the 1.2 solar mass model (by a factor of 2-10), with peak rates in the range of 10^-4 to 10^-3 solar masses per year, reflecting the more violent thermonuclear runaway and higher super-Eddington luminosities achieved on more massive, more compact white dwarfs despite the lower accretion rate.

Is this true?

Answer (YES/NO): NO